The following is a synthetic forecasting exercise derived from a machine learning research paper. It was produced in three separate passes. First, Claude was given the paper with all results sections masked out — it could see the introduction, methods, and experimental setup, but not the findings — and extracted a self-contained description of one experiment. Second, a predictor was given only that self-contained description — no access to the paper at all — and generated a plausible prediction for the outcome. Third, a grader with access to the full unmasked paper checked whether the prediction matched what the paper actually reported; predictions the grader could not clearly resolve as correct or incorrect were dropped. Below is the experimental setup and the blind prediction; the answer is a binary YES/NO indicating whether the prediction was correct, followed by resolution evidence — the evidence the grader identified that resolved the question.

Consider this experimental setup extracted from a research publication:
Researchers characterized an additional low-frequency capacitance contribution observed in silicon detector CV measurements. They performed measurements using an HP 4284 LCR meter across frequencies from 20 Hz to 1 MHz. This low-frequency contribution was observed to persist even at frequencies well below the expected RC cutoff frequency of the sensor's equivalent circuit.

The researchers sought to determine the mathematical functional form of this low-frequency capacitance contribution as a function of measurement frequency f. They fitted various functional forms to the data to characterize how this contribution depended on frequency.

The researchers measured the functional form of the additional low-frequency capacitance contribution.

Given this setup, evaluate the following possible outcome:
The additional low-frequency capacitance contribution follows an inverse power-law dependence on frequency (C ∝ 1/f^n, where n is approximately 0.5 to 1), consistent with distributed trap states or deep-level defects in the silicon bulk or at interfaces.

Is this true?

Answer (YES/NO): NO